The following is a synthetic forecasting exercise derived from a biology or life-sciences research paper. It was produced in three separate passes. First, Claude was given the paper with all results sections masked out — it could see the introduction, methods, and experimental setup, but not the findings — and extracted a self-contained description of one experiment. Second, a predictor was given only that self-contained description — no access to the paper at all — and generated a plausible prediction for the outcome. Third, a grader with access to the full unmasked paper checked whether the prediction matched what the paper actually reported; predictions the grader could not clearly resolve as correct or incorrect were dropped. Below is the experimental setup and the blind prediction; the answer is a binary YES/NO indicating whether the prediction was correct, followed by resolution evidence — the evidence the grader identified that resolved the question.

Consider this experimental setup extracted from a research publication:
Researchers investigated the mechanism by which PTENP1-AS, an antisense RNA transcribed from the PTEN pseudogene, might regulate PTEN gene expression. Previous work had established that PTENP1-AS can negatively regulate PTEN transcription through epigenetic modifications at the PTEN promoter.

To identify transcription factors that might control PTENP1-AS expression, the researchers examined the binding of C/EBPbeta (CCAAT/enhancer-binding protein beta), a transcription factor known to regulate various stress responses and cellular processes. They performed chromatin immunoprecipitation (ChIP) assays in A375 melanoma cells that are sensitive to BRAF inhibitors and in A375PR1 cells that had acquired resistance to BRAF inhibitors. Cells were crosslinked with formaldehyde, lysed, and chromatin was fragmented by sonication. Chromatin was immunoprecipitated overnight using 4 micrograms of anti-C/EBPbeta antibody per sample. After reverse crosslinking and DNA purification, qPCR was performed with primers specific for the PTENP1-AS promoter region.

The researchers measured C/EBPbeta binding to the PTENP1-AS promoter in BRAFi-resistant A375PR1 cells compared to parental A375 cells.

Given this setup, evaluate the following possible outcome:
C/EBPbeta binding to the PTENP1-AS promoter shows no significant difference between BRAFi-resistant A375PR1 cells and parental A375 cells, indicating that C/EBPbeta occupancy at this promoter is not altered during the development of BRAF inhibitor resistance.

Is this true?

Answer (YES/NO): NO